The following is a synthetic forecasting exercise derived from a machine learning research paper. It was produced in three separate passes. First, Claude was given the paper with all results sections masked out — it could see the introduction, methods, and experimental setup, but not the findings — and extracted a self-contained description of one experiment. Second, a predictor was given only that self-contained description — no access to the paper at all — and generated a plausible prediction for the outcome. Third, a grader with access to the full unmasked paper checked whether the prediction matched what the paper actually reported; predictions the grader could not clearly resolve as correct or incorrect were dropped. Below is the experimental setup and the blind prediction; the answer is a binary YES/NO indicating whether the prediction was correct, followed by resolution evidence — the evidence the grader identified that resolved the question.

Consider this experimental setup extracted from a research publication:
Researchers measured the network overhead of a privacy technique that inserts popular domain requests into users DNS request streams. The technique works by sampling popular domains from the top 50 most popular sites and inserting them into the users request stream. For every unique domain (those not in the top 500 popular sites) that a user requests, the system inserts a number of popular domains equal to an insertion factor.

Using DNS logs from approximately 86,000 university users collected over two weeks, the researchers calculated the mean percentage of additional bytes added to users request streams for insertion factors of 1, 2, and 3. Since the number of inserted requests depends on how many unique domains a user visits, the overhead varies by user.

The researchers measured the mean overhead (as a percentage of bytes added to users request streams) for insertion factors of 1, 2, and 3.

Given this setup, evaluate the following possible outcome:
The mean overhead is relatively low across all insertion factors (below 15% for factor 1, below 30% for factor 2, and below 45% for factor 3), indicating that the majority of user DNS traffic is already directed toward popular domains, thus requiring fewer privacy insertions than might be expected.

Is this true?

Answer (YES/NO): NO